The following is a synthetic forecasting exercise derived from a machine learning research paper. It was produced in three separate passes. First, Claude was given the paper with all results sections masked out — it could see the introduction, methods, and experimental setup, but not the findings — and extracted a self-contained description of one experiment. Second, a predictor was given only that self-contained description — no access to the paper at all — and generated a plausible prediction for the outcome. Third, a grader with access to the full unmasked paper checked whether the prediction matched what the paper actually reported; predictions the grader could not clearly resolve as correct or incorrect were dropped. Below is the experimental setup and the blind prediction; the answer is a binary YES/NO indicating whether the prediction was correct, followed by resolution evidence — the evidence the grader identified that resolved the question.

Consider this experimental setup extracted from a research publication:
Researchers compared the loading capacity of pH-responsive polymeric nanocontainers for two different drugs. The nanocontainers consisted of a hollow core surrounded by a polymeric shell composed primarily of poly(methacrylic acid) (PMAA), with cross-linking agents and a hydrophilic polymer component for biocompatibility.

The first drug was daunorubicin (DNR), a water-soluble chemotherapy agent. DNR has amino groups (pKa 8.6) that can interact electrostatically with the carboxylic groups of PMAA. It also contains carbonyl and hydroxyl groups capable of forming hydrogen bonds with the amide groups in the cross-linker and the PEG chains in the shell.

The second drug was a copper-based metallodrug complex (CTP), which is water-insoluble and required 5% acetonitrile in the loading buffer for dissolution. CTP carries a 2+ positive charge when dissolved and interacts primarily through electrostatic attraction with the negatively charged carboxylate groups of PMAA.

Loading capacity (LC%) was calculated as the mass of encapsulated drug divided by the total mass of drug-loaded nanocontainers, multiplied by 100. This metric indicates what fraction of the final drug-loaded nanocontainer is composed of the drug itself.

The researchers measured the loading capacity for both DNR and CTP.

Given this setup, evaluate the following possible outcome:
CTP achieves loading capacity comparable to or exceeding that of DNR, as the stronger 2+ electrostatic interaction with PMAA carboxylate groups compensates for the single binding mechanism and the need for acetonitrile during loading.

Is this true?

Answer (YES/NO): YES